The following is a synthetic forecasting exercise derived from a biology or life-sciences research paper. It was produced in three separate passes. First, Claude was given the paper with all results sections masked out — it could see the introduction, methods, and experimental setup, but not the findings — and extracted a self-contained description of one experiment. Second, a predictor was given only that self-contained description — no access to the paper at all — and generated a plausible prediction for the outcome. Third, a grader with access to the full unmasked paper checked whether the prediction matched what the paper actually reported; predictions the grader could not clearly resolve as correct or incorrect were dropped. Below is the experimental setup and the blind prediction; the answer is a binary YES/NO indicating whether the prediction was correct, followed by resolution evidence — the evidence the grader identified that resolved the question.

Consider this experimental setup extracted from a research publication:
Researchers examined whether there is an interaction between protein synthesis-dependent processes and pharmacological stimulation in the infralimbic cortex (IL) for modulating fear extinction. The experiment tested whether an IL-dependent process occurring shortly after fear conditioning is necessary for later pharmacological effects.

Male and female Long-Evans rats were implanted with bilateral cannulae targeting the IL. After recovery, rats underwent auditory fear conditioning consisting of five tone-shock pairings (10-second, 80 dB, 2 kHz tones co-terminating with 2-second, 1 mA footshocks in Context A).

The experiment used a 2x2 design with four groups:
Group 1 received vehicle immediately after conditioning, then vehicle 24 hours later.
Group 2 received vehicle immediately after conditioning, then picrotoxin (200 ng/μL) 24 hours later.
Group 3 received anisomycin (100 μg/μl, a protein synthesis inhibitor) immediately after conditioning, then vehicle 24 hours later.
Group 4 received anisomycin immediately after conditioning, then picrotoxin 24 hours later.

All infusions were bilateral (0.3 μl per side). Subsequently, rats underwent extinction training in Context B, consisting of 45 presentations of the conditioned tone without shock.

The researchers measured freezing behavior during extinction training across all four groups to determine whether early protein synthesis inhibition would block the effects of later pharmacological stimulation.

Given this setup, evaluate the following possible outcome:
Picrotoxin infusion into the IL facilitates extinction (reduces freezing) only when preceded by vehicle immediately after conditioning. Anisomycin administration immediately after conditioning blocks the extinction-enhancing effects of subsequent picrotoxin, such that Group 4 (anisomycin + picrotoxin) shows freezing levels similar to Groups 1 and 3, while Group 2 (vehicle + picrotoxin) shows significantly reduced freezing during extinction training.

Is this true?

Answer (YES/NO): YES